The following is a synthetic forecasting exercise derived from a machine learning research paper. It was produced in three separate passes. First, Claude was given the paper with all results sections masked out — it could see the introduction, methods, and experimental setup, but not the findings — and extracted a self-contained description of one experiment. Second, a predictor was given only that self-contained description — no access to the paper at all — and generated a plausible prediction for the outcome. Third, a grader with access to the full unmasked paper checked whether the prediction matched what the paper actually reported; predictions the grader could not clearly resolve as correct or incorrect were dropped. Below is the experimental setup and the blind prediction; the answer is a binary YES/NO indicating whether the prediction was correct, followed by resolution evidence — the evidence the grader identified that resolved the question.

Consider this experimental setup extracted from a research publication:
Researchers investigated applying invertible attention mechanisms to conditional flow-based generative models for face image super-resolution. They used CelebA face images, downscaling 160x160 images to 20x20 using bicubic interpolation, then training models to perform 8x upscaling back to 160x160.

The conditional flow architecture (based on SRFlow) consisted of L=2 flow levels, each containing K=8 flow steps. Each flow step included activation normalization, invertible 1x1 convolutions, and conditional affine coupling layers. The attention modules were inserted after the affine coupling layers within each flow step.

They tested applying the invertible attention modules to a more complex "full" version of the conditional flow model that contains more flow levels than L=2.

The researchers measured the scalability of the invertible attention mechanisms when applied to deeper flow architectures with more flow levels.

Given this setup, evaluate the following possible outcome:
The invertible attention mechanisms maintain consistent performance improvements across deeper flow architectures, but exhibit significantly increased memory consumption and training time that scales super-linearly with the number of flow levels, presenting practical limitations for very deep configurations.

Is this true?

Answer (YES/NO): NO